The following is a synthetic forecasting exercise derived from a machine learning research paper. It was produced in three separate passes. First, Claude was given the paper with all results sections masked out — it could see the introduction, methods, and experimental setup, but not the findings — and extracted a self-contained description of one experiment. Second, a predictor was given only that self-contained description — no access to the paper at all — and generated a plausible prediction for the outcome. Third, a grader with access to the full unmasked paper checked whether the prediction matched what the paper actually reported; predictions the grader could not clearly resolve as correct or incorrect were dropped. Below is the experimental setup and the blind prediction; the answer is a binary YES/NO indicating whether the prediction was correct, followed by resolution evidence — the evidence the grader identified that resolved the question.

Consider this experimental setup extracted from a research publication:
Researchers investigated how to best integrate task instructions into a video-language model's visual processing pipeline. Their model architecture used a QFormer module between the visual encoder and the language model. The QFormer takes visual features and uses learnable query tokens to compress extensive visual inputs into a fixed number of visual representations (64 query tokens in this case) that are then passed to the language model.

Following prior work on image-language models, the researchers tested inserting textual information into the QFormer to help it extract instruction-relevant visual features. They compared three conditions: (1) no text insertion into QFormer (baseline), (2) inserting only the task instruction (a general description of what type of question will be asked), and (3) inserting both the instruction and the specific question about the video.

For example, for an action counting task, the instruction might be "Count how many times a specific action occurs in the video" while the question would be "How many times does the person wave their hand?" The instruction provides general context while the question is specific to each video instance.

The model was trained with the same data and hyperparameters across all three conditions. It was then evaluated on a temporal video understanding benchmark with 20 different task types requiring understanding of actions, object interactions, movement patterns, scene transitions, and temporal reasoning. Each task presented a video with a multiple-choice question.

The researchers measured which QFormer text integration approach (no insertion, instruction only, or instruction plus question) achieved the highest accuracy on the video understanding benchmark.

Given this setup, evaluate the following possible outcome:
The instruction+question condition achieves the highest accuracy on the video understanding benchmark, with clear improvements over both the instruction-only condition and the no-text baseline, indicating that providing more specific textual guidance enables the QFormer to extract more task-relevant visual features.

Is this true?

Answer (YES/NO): NO